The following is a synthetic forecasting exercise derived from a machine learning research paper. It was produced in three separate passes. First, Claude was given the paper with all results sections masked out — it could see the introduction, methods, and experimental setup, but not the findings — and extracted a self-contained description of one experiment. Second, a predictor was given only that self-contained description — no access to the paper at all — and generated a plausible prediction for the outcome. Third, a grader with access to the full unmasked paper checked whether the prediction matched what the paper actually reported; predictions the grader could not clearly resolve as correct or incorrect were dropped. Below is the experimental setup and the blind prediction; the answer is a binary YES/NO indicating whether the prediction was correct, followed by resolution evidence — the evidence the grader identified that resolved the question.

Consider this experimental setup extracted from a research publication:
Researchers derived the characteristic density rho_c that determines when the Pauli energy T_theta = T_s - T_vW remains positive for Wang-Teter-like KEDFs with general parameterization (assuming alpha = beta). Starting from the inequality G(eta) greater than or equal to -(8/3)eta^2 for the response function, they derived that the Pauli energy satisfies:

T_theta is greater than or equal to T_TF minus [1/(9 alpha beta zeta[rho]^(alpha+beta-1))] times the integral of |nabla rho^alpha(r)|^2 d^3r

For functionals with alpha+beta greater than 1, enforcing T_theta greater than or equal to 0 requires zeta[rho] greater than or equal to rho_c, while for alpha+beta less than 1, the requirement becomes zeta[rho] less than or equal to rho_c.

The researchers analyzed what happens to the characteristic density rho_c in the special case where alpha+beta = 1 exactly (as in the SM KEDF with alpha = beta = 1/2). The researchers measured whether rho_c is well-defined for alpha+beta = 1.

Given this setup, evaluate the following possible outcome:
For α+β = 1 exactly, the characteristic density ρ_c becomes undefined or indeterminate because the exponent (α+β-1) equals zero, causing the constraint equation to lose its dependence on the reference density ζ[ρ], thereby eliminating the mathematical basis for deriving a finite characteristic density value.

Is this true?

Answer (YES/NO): YES